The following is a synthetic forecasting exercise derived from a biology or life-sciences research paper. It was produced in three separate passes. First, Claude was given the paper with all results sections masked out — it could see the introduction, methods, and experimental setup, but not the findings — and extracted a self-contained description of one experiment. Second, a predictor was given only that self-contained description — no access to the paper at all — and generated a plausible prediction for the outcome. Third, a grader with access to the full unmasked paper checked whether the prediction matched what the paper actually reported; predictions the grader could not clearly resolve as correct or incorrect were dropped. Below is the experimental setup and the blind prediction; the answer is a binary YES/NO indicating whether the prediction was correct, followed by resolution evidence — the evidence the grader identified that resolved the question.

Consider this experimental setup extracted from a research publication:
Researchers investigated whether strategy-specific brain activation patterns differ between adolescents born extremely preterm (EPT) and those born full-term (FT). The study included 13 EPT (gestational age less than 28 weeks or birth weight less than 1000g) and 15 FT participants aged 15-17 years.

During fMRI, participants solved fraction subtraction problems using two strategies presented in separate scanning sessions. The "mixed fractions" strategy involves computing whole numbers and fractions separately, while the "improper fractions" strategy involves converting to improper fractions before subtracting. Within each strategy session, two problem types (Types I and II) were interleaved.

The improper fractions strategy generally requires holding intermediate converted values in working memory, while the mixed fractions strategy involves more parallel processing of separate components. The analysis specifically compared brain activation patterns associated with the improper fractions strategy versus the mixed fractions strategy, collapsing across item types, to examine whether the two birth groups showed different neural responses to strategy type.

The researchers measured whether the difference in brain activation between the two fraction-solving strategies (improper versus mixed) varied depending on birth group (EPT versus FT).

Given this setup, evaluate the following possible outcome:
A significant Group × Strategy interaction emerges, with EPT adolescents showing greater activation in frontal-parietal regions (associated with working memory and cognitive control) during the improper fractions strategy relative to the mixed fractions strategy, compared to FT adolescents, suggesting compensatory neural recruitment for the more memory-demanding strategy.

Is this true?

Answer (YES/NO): NO